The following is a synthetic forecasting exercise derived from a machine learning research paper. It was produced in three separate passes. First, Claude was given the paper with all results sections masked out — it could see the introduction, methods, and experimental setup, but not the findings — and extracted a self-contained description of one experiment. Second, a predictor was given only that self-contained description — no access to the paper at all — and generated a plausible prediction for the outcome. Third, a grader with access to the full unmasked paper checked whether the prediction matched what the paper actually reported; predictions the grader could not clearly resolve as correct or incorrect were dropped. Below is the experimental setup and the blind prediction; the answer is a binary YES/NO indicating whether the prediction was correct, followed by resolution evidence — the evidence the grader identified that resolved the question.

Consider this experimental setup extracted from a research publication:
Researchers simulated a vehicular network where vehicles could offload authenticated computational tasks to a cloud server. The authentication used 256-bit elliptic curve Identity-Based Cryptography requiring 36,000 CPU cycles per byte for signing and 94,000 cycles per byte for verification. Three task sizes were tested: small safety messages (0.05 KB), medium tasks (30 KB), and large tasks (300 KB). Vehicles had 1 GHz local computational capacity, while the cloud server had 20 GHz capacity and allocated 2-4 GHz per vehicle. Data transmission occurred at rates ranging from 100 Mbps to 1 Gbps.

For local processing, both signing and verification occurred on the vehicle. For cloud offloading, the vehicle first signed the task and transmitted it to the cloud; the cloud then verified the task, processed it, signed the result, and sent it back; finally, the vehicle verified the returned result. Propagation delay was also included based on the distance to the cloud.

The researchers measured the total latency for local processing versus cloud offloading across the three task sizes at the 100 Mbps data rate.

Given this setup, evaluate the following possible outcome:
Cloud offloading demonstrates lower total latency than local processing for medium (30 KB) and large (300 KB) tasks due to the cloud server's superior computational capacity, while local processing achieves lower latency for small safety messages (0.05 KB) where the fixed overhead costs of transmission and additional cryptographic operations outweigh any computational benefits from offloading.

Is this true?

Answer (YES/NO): NO